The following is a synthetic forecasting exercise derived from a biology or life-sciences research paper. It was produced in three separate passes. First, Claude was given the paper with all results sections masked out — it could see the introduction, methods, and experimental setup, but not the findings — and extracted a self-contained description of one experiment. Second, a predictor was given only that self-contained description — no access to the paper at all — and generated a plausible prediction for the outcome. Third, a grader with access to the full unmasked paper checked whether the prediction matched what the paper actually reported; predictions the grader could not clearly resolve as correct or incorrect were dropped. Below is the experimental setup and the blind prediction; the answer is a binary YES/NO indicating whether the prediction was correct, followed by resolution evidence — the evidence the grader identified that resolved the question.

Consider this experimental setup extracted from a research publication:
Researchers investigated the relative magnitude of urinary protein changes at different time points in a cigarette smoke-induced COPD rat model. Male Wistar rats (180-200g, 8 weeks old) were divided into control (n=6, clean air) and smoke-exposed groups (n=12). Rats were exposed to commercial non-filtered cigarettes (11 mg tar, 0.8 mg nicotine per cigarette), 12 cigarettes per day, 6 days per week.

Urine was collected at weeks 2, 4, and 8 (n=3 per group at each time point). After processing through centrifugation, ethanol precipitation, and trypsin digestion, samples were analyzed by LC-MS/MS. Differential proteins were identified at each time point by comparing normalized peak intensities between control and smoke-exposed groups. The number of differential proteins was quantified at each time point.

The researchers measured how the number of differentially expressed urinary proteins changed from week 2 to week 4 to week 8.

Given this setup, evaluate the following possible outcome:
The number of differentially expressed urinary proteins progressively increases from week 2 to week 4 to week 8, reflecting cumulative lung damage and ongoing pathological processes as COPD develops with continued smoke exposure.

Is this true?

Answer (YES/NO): NO